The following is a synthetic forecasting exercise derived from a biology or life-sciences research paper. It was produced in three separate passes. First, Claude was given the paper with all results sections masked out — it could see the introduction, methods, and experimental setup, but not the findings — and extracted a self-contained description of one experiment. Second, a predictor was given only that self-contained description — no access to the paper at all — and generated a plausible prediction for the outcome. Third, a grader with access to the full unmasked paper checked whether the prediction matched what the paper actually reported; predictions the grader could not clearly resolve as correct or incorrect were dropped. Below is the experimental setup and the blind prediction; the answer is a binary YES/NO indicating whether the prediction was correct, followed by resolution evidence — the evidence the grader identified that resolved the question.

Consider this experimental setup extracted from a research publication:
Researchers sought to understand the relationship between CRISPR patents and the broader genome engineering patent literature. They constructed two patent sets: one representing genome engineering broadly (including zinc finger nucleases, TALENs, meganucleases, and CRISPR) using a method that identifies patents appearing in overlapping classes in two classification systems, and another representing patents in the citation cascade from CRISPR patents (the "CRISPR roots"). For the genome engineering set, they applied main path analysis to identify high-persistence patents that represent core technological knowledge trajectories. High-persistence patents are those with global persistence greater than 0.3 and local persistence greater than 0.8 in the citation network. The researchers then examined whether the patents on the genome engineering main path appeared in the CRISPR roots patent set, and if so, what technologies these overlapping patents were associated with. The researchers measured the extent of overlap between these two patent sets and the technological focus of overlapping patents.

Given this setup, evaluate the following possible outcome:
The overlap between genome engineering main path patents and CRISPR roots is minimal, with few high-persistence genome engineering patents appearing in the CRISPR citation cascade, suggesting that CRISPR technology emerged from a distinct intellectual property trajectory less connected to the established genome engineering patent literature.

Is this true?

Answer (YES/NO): NO